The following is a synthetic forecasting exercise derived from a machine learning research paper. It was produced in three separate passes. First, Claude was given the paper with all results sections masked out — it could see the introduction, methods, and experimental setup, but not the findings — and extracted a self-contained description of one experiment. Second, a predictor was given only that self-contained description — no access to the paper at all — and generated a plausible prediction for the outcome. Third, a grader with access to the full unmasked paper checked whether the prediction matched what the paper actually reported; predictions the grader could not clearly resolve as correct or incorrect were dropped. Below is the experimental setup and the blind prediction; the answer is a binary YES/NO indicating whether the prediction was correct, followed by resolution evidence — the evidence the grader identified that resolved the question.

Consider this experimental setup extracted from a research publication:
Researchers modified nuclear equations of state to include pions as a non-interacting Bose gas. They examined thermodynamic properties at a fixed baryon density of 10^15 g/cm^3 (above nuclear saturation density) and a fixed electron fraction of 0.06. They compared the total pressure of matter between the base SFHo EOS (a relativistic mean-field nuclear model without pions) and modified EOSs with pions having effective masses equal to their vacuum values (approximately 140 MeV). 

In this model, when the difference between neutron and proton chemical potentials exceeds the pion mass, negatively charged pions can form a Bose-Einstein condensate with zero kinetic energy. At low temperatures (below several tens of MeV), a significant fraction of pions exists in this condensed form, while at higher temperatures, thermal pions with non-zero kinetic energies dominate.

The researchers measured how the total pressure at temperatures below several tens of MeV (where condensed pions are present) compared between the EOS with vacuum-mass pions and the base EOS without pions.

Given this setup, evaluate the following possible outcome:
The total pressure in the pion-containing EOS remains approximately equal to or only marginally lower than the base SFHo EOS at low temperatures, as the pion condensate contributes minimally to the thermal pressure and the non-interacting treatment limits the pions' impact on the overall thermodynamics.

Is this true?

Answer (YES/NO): NO